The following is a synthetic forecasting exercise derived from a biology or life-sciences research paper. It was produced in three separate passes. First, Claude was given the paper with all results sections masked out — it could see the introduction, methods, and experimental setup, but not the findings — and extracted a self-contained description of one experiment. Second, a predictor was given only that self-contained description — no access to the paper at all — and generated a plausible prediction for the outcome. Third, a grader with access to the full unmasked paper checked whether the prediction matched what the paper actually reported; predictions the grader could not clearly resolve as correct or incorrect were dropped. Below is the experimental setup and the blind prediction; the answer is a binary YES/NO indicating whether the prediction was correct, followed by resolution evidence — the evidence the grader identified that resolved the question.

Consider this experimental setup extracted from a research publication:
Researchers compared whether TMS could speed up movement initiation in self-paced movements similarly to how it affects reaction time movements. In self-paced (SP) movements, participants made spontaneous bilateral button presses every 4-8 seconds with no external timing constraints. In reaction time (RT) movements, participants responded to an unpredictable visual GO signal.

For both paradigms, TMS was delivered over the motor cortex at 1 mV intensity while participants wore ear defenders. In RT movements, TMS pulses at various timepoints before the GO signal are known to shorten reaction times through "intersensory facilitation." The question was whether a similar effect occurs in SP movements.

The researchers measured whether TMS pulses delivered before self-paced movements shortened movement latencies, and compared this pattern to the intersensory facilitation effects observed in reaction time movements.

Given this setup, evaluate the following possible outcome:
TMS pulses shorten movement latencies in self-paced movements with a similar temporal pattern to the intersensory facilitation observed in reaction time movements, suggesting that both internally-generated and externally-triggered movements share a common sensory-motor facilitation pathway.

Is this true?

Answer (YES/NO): YES